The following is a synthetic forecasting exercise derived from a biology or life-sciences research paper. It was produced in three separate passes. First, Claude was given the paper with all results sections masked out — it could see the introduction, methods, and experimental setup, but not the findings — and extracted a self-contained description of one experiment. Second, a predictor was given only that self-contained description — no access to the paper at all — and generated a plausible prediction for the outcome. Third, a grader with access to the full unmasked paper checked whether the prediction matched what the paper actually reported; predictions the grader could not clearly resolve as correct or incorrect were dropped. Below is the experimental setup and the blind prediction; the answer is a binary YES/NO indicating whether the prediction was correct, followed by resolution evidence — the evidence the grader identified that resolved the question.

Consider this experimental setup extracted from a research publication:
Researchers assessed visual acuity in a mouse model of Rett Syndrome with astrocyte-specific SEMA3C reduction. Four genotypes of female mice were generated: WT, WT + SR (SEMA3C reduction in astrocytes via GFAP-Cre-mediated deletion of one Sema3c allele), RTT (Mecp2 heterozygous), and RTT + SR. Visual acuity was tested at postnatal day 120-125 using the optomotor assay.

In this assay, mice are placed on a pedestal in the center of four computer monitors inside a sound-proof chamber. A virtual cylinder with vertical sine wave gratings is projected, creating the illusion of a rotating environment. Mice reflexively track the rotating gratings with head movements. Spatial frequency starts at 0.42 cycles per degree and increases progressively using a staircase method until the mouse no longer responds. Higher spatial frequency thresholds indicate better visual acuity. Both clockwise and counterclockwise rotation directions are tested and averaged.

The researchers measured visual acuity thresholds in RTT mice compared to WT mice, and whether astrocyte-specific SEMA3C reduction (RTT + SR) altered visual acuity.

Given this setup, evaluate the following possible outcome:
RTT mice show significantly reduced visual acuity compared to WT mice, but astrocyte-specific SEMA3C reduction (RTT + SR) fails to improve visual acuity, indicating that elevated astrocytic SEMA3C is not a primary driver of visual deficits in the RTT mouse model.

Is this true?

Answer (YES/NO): NO